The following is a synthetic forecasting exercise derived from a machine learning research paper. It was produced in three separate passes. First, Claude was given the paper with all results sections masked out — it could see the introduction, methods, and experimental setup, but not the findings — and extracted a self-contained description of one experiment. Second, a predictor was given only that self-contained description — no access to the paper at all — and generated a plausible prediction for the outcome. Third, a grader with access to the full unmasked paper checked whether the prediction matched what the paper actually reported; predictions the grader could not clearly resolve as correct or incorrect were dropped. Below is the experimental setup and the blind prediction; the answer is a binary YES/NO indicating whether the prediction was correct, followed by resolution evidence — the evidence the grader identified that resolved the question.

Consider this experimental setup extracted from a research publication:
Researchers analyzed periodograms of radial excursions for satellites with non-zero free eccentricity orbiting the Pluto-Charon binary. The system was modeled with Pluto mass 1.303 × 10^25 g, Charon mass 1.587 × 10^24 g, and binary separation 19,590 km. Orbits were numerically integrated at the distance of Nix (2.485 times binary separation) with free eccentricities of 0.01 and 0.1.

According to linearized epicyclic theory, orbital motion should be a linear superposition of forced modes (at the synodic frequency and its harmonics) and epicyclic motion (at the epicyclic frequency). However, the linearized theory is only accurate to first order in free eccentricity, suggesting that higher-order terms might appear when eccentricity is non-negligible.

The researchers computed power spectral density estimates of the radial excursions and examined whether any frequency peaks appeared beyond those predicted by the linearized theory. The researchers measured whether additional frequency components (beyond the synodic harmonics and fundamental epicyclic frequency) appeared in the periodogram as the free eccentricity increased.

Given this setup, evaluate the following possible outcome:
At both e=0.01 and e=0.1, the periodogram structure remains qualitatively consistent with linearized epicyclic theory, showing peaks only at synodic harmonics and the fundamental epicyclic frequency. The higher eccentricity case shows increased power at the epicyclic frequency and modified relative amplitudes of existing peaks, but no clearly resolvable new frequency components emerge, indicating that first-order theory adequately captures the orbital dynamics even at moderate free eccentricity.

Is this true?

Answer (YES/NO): NO